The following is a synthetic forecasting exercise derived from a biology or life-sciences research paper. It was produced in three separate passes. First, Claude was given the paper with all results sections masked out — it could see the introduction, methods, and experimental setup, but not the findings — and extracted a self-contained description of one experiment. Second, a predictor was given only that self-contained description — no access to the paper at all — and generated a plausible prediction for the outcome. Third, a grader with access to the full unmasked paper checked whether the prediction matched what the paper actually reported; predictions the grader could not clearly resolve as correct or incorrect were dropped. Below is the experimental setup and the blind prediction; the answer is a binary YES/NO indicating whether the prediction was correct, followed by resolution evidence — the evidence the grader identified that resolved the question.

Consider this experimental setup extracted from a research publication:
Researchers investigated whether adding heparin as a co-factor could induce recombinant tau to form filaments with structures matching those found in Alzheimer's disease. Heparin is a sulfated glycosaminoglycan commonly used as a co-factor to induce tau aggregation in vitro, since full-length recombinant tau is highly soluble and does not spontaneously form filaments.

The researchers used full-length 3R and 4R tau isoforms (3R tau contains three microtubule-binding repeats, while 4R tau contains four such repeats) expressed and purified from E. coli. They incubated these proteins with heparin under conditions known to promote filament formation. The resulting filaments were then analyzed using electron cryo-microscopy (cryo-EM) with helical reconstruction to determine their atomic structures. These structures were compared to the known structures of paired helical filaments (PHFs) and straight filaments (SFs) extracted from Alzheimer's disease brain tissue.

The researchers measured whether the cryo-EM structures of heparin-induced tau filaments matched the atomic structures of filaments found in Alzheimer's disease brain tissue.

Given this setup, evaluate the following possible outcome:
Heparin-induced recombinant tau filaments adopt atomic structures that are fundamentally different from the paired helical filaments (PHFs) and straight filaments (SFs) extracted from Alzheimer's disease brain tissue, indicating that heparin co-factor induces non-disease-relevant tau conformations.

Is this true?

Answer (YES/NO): YES